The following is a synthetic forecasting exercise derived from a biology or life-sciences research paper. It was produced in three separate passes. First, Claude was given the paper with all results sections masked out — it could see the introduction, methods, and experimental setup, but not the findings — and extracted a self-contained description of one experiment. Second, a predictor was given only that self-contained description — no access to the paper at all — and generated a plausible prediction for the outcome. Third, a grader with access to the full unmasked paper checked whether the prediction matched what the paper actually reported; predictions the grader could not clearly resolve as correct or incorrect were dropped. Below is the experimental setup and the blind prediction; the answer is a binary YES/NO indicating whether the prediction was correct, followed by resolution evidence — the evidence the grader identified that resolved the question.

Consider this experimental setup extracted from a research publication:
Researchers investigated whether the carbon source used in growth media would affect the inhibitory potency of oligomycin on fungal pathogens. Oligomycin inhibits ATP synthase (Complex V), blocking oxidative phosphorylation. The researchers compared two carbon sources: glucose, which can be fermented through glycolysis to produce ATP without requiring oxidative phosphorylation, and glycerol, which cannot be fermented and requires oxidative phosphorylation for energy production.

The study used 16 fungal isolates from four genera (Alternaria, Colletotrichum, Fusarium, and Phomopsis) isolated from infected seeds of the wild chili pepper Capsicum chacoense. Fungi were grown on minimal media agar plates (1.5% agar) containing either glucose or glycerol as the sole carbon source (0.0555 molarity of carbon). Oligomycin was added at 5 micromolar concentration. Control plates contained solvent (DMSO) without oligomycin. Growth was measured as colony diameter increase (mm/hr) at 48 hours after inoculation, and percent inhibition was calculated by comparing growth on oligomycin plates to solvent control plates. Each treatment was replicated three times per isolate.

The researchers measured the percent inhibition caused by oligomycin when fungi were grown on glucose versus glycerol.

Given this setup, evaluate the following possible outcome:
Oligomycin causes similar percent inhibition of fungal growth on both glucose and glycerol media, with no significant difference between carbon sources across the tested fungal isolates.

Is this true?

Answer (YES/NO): NO